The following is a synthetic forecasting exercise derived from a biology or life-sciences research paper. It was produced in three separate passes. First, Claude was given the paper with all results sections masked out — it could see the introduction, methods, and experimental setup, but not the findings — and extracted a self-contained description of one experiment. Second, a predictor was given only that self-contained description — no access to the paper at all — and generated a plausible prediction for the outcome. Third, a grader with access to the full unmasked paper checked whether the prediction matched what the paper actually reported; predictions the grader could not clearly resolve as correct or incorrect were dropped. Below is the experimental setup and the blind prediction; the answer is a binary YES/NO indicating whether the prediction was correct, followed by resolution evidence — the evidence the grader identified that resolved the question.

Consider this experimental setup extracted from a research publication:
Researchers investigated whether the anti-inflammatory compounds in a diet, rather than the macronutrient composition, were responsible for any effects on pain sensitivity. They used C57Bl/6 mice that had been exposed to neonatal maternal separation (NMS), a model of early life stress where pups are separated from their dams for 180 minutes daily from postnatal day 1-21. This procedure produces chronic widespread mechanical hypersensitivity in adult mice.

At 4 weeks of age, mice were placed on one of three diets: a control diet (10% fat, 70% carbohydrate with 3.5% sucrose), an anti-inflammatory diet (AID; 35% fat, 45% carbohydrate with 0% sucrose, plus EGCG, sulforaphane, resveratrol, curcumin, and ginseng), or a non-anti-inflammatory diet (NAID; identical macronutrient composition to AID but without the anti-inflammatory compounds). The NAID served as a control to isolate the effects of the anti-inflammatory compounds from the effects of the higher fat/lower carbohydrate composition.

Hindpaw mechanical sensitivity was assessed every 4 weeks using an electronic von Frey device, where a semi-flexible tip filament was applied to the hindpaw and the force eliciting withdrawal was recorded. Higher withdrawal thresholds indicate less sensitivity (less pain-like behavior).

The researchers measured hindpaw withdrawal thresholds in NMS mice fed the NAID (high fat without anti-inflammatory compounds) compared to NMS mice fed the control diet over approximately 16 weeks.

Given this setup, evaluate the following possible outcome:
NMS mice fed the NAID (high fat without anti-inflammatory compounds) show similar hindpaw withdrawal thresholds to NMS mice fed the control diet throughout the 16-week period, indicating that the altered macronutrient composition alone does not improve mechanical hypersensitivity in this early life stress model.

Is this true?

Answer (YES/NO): YES